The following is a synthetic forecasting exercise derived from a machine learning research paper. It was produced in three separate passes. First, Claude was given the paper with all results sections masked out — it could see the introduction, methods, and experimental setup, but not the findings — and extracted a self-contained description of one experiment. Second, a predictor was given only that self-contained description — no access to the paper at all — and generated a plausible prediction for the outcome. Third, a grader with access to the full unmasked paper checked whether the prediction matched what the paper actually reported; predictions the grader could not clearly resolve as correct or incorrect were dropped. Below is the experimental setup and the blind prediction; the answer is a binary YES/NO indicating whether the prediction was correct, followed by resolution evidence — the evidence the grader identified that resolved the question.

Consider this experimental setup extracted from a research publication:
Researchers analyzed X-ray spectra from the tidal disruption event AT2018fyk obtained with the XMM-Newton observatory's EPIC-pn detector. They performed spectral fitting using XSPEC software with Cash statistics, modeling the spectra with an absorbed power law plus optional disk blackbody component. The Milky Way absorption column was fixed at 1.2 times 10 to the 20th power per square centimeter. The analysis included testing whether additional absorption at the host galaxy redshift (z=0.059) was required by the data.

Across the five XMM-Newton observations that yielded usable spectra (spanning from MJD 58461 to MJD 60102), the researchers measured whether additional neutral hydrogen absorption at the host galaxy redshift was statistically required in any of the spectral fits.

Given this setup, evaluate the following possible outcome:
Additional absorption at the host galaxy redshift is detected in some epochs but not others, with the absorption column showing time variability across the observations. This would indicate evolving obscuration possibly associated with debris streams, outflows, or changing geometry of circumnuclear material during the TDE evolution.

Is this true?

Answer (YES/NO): NO